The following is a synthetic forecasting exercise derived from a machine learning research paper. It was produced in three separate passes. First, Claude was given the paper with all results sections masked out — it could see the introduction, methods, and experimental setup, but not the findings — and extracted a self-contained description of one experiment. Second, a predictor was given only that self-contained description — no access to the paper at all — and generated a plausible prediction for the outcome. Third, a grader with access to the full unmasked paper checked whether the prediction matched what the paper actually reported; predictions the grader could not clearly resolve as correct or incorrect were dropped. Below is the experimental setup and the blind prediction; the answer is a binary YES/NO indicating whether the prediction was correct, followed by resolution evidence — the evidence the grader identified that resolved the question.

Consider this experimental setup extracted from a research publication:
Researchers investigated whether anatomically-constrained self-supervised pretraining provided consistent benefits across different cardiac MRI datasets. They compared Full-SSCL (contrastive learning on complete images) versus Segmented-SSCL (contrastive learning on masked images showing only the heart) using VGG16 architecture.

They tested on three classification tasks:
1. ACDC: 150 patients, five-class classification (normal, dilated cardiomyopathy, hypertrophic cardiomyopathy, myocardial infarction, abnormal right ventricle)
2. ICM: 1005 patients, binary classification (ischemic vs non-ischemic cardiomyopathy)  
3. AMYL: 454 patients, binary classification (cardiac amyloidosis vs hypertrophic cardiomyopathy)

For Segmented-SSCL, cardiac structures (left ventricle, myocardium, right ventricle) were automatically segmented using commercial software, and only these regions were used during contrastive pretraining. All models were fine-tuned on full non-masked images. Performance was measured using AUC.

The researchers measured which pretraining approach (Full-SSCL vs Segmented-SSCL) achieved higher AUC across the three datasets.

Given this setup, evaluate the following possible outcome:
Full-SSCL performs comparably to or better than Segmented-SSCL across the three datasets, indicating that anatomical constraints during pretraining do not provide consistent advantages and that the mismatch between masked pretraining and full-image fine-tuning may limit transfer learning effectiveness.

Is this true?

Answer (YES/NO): YES